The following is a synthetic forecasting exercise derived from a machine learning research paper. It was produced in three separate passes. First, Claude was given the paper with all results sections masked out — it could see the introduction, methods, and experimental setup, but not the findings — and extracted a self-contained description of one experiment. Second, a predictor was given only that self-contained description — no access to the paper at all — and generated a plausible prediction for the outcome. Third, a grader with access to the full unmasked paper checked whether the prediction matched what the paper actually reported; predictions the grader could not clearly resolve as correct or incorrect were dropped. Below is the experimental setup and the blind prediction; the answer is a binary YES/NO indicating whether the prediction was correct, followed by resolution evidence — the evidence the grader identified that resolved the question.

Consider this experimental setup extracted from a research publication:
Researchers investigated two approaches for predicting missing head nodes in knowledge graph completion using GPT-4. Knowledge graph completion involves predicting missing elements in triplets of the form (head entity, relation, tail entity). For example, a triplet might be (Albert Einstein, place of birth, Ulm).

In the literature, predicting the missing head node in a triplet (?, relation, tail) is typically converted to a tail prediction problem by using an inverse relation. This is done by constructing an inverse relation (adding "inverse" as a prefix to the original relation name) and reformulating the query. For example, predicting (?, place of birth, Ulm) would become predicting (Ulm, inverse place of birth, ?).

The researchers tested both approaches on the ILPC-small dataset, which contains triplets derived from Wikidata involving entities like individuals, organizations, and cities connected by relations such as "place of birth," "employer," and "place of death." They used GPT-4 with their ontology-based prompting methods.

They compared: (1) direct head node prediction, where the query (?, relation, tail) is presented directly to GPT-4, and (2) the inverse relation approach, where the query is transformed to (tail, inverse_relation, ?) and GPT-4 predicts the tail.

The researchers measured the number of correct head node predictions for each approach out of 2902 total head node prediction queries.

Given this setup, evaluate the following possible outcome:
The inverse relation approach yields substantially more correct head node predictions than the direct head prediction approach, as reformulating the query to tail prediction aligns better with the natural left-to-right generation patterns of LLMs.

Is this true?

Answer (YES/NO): NO